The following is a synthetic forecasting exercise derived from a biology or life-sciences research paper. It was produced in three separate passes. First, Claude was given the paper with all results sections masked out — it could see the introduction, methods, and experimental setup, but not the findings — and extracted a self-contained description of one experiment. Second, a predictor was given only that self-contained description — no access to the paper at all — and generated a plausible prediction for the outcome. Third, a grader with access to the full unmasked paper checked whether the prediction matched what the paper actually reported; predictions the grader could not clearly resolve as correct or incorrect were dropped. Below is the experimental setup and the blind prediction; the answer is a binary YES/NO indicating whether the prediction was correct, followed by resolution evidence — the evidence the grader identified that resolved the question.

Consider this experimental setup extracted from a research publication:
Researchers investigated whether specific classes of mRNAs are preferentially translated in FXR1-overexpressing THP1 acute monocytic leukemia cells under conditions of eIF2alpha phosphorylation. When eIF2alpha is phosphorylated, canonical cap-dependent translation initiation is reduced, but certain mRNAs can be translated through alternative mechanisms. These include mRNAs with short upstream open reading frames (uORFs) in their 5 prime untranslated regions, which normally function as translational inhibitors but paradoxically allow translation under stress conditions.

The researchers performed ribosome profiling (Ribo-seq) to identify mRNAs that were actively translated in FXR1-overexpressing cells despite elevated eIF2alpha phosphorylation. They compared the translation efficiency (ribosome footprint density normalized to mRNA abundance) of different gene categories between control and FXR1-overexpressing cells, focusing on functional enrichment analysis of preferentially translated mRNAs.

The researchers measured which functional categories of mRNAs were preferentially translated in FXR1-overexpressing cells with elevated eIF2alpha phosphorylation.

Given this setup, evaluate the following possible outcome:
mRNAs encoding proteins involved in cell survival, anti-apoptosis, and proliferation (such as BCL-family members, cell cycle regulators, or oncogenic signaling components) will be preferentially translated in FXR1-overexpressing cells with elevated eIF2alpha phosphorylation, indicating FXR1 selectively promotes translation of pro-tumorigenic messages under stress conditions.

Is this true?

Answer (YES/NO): YES